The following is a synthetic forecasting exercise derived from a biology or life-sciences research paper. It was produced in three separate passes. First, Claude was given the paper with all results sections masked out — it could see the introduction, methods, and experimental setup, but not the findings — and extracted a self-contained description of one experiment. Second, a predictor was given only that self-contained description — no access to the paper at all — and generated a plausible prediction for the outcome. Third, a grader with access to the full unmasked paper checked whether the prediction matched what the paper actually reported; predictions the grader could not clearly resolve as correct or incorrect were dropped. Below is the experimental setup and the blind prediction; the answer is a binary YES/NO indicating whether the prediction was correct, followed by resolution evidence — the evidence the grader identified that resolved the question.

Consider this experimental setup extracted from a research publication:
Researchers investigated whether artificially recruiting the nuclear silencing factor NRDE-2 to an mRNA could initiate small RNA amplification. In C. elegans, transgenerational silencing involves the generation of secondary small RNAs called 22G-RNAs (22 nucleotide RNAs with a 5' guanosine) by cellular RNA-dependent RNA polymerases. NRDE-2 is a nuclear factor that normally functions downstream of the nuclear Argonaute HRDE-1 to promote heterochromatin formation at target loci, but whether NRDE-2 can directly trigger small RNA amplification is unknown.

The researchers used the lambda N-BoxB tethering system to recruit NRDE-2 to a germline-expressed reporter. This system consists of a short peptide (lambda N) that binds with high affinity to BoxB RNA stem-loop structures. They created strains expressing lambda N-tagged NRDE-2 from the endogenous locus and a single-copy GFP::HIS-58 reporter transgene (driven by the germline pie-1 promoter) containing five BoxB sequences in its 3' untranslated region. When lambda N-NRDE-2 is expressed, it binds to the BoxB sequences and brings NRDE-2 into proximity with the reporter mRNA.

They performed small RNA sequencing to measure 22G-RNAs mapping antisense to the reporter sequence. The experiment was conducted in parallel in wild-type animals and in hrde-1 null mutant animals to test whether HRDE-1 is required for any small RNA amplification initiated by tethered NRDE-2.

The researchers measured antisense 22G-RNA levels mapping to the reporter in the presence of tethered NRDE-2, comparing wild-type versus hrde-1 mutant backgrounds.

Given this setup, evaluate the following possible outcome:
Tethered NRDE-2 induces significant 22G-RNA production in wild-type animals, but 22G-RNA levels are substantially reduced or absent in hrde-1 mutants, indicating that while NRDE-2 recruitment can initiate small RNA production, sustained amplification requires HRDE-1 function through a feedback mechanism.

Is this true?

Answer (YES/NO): YES